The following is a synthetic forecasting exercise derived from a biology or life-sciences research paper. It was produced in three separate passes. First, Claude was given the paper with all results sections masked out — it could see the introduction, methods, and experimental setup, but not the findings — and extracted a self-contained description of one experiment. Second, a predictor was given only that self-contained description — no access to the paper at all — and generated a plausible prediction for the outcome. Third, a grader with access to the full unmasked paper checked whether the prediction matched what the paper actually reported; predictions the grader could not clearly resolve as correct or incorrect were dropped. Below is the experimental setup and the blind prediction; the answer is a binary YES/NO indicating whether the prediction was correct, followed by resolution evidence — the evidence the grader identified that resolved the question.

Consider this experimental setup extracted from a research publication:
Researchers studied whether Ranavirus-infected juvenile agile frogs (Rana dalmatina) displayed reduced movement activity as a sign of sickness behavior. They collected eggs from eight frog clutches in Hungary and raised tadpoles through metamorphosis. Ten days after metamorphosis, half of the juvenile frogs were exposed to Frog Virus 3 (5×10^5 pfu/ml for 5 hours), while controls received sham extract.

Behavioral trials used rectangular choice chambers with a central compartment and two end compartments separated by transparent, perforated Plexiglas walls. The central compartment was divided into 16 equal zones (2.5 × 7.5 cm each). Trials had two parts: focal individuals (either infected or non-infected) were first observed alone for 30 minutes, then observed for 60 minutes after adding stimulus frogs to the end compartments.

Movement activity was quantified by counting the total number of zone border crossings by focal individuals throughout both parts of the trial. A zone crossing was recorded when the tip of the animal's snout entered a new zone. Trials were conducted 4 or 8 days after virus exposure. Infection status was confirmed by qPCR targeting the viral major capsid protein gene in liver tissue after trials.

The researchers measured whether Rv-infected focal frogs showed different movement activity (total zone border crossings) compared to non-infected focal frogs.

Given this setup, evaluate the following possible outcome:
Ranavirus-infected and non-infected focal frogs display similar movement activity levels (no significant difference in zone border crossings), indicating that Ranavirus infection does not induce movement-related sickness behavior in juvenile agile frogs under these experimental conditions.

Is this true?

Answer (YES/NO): YES